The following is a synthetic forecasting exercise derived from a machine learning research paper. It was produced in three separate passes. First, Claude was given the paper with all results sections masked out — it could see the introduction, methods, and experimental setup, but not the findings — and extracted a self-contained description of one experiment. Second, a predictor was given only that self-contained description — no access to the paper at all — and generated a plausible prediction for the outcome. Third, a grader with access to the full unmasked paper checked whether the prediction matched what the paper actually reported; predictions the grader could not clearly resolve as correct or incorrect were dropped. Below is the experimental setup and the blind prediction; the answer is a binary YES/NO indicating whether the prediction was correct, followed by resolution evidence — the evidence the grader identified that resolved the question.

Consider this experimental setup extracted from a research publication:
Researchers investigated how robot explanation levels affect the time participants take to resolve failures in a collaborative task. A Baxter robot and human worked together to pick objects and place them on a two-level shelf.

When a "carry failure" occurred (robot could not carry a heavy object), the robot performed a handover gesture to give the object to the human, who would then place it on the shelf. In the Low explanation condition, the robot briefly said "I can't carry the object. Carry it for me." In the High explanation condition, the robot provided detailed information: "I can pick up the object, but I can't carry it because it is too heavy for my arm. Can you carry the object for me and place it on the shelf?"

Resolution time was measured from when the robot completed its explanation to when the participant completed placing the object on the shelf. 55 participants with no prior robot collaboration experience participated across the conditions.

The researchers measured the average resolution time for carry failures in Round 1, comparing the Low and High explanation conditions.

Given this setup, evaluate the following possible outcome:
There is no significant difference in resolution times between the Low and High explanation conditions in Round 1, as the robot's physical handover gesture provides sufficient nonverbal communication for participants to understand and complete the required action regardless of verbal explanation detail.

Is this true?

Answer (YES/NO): YES